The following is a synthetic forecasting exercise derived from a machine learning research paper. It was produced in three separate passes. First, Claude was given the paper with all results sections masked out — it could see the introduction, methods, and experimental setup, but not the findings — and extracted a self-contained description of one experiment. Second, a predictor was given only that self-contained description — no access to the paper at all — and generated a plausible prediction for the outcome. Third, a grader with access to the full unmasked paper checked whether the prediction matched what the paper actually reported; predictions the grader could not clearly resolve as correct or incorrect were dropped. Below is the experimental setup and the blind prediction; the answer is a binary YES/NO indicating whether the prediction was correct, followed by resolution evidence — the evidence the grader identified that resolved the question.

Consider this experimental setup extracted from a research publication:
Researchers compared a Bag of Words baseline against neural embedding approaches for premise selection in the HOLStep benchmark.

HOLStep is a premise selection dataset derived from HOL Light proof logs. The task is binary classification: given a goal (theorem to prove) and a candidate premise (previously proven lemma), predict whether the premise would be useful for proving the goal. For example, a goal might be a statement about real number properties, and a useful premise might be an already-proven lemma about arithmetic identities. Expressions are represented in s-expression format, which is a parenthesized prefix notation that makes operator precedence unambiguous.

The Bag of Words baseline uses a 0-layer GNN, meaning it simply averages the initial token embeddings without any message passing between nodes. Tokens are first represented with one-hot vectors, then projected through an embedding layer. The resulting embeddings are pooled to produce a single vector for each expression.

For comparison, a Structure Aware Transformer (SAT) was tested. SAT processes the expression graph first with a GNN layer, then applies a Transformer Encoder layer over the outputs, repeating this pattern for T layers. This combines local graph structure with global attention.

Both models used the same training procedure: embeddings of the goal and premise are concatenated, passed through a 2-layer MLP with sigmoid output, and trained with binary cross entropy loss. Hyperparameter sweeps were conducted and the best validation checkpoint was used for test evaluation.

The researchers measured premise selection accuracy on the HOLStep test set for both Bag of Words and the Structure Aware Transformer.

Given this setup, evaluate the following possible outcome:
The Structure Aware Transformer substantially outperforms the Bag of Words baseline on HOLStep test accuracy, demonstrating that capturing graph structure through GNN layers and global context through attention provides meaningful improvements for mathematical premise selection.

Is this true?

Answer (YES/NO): YES